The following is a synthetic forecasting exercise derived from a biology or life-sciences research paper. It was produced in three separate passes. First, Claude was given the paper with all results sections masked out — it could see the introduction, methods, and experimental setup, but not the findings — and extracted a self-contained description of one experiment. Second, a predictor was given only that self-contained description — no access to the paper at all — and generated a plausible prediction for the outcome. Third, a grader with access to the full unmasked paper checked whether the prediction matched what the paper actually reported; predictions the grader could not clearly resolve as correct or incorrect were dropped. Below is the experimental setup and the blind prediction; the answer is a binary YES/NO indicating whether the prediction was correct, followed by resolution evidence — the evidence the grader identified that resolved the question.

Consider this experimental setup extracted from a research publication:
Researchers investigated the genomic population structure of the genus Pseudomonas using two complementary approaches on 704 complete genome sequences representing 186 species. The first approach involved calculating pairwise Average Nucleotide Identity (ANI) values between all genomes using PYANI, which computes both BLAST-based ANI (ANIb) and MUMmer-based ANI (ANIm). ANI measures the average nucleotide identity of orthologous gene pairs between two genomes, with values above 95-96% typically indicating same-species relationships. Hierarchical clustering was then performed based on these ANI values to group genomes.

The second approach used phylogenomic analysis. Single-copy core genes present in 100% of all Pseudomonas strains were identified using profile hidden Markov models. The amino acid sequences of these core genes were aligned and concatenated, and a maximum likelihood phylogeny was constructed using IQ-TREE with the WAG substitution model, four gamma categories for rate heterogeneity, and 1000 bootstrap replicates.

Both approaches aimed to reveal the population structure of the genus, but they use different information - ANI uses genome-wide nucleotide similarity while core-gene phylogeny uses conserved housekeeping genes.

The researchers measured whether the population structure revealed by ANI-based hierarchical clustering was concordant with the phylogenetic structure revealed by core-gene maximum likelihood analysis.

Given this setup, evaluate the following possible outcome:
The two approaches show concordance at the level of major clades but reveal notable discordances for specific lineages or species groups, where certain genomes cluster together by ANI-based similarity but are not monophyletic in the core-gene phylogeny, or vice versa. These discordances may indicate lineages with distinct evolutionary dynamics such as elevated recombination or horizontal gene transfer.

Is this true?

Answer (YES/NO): NO